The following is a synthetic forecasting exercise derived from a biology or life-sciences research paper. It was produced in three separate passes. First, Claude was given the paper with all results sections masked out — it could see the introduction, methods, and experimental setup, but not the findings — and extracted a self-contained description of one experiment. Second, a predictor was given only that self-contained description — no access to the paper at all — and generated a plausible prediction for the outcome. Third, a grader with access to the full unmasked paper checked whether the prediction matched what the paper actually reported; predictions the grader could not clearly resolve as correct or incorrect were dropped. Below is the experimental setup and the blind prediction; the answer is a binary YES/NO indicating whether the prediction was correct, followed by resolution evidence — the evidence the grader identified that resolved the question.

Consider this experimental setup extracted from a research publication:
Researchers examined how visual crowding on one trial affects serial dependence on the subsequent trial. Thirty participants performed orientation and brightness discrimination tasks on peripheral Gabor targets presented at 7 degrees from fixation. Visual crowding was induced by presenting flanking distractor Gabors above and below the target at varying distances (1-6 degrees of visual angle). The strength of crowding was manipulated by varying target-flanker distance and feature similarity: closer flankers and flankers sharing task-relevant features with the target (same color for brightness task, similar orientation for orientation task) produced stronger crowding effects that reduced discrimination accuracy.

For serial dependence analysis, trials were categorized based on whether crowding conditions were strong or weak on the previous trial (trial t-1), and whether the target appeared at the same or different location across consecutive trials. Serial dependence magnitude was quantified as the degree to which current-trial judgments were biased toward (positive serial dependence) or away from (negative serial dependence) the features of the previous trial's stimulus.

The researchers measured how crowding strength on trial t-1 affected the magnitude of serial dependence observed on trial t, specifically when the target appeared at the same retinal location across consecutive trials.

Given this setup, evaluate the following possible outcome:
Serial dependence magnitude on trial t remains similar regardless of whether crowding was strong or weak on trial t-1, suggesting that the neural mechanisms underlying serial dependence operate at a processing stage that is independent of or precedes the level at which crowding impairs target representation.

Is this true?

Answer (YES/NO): NO